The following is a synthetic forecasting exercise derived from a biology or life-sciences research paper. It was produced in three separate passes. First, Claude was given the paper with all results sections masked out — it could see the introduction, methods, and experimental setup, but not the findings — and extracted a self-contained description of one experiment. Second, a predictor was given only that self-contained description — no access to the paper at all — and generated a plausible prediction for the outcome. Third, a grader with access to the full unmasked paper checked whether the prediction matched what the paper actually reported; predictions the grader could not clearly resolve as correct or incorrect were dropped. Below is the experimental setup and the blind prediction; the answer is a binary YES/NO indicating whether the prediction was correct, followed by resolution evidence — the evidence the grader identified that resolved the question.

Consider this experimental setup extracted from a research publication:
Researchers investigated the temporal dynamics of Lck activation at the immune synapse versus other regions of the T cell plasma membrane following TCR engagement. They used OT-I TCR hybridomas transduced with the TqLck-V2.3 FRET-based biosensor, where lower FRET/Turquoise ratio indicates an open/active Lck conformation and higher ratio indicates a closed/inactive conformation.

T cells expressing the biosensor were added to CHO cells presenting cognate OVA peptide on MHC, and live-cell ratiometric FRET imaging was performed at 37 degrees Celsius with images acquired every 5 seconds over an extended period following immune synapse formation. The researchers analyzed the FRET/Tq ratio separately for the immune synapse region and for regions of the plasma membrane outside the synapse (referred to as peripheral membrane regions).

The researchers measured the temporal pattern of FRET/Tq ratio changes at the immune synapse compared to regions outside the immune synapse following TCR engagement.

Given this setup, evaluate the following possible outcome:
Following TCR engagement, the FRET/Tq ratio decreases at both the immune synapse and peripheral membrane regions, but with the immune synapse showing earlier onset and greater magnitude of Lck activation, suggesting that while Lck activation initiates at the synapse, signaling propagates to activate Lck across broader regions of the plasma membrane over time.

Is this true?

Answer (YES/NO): NO